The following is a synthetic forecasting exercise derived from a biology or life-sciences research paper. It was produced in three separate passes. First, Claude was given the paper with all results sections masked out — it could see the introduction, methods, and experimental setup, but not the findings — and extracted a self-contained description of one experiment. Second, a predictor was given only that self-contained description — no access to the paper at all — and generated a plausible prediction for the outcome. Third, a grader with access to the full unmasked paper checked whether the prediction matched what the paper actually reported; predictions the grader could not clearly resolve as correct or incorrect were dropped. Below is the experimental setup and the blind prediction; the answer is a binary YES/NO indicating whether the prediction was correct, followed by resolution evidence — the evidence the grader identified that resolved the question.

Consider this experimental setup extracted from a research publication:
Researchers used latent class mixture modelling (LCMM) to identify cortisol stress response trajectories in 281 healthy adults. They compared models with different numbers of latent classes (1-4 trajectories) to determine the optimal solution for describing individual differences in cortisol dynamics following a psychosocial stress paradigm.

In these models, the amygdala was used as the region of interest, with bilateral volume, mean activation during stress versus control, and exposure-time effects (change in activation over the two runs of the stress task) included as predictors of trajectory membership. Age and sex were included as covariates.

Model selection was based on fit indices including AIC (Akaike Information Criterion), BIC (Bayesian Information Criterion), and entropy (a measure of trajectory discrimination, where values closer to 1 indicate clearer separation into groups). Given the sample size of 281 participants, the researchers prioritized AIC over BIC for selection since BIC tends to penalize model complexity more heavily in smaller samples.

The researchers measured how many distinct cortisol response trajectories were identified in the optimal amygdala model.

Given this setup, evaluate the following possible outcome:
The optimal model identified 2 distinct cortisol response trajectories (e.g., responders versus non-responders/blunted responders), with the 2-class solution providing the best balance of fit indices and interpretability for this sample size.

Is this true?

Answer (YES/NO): NO